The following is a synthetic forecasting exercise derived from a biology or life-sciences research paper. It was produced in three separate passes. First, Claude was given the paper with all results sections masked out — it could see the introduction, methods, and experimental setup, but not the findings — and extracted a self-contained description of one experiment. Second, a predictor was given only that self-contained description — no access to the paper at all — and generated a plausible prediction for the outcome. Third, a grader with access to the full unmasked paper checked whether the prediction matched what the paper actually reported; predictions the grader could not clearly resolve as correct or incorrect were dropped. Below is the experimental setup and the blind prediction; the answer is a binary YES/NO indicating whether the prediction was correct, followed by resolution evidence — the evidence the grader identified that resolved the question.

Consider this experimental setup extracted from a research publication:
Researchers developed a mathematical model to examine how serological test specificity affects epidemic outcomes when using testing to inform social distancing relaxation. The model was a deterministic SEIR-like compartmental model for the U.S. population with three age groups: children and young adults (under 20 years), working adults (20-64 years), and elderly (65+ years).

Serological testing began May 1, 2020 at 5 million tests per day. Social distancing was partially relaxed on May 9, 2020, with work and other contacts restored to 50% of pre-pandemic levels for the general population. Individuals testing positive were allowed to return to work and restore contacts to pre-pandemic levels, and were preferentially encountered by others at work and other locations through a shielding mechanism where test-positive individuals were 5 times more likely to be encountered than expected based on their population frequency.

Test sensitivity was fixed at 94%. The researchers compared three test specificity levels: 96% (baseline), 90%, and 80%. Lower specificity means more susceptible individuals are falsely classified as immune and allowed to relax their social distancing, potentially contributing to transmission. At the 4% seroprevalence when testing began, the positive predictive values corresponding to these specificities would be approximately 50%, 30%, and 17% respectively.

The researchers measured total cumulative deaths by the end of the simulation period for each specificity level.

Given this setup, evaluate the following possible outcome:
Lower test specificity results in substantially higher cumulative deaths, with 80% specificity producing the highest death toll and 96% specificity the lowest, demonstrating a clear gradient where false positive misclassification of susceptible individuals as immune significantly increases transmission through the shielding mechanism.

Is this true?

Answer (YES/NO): NO